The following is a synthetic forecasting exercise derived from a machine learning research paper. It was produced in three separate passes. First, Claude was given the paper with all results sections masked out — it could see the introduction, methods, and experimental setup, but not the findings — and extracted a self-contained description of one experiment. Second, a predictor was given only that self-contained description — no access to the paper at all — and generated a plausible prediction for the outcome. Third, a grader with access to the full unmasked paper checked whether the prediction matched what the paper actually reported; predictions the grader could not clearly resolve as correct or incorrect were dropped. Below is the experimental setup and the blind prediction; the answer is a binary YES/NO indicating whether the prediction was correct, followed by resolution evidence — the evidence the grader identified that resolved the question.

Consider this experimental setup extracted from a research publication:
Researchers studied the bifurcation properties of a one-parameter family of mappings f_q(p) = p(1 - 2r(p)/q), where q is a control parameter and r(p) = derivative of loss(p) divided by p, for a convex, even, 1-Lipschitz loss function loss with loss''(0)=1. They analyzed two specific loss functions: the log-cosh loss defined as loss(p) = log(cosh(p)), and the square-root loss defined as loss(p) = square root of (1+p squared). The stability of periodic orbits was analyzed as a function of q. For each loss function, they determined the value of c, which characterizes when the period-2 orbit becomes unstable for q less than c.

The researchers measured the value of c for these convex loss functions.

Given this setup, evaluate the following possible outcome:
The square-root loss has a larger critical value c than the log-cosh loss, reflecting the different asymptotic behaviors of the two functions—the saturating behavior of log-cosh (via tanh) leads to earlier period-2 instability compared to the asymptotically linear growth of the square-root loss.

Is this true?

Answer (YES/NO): NO